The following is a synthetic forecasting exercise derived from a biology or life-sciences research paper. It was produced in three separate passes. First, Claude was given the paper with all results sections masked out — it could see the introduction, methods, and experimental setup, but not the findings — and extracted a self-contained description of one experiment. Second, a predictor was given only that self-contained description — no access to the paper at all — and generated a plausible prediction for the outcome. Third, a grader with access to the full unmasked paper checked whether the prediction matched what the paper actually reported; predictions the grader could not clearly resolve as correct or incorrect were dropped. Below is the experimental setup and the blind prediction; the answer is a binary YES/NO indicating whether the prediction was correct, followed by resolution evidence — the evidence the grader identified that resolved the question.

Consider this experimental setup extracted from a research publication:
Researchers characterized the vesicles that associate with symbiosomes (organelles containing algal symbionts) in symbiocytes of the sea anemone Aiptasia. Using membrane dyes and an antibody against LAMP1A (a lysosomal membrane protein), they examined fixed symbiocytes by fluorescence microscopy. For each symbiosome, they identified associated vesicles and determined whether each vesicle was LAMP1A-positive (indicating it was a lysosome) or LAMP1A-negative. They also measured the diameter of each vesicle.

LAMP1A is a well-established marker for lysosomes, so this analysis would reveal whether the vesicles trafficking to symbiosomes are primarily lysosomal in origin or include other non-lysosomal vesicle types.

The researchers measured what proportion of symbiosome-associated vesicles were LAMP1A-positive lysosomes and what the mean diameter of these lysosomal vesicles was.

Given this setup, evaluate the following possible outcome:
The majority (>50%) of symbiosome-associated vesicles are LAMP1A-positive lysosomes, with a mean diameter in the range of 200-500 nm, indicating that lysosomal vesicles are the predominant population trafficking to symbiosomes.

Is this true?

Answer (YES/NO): NO